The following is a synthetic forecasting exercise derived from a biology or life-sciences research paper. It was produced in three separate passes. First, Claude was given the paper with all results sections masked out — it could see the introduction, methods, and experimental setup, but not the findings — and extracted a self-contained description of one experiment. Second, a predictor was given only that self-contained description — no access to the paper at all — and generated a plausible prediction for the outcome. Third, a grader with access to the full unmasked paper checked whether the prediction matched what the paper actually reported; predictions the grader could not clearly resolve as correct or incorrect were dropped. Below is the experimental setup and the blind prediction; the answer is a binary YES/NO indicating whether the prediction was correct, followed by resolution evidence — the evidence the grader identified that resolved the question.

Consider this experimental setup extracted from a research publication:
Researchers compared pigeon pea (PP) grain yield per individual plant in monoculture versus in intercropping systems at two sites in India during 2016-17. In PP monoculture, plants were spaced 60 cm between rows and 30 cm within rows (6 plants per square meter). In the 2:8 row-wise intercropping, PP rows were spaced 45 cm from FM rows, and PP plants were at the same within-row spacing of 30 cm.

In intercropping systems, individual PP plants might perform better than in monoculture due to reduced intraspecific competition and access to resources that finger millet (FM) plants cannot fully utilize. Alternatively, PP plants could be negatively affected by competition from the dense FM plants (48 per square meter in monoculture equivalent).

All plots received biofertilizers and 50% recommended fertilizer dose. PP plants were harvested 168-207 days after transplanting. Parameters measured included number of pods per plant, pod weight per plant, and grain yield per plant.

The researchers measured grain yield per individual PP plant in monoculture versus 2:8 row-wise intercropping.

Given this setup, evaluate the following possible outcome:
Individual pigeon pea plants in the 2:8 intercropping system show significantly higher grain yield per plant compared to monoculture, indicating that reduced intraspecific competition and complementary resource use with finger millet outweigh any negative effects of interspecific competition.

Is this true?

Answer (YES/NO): YES